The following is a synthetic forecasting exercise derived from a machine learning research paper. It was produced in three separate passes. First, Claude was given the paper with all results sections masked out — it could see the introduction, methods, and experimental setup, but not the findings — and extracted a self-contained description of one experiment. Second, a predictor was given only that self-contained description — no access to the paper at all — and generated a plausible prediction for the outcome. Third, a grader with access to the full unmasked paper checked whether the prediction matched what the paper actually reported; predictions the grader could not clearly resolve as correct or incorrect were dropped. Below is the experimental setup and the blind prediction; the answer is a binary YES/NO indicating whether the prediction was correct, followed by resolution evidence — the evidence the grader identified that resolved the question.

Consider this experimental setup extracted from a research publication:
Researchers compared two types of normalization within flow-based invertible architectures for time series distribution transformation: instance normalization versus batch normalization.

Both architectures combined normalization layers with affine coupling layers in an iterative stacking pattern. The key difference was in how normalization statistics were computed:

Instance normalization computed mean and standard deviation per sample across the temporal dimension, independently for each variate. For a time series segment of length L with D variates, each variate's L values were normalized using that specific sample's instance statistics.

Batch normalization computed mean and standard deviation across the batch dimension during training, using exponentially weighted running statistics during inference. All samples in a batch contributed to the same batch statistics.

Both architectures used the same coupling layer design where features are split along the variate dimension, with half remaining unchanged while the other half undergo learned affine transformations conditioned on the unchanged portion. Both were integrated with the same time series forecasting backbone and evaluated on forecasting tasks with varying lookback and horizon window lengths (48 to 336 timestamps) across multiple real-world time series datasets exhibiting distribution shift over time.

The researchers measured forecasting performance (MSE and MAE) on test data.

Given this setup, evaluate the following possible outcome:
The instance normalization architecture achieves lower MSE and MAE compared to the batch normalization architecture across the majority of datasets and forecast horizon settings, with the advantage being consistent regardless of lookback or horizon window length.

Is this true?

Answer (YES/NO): YES